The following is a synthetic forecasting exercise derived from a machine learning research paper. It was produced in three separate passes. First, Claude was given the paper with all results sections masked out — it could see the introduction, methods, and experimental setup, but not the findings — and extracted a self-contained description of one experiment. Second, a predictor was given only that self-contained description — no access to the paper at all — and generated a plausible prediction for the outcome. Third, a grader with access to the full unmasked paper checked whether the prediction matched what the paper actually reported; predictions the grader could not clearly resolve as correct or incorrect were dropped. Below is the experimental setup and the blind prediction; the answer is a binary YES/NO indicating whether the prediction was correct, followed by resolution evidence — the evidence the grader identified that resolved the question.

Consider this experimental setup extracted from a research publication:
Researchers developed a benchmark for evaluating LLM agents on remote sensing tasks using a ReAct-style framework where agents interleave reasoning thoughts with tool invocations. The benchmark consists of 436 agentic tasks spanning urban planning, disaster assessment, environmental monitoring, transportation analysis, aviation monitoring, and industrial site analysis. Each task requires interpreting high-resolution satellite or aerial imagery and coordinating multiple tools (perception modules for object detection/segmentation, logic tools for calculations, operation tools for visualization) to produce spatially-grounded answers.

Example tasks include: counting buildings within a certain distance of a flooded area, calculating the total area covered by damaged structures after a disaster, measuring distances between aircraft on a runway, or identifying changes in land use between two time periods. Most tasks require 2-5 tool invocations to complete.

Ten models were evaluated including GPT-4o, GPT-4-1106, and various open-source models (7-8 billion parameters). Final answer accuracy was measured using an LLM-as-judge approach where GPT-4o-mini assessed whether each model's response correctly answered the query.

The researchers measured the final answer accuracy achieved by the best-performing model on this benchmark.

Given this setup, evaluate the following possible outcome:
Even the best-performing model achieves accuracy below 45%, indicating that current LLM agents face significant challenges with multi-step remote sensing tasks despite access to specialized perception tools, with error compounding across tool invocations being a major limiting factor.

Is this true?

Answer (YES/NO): YES